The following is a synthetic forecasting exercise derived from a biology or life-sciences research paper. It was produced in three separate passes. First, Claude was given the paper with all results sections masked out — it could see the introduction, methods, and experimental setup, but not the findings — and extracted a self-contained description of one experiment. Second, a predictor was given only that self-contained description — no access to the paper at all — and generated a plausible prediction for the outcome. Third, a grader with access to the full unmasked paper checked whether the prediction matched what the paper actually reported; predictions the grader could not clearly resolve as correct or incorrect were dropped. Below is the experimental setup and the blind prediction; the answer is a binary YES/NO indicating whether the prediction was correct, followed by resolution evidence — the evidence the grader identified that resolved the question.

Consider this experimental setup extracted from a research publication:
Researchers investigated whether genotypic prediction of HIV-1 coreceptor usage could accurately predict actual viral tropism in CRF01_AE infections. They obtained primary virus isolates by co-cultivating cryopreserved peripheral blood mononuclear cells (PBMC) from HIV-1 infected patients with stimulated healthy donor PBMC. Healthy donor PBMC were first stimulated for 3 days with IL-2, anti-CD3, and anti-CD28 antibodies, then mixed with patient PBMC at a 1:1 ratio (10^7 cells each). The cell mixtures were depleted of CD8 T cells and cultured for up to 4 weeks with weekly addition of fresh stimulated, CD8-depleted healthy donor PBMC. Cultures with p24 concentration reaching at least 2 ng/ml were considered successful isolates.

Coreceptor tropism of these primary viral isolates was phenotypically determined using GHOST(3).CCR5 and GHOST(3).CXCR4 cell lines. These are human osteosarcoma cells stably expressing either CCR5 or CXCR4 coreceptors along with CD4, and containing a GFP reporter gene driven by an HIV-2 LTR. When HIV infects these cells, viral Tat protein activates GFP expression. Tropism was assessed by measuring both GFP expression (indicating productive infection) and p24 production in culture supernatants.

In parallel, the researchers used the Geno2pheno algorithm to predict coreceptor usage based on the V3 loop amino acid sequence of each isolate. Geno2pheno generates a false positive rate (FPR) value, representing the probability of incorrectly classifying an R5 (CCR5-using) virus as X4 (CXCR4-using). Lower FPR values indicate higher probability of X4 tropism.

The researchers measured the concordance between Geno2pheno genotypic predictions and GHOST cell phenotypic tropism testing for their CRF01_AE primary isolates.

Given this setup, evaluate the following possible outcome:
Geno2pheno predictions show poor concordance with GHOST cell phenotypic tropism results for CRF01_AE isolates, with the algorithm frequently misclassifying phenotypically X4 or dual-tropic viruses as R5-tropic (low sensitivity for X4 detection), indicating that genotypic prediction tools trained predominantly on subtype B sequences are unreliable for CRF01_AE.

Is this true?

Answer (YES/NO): NO